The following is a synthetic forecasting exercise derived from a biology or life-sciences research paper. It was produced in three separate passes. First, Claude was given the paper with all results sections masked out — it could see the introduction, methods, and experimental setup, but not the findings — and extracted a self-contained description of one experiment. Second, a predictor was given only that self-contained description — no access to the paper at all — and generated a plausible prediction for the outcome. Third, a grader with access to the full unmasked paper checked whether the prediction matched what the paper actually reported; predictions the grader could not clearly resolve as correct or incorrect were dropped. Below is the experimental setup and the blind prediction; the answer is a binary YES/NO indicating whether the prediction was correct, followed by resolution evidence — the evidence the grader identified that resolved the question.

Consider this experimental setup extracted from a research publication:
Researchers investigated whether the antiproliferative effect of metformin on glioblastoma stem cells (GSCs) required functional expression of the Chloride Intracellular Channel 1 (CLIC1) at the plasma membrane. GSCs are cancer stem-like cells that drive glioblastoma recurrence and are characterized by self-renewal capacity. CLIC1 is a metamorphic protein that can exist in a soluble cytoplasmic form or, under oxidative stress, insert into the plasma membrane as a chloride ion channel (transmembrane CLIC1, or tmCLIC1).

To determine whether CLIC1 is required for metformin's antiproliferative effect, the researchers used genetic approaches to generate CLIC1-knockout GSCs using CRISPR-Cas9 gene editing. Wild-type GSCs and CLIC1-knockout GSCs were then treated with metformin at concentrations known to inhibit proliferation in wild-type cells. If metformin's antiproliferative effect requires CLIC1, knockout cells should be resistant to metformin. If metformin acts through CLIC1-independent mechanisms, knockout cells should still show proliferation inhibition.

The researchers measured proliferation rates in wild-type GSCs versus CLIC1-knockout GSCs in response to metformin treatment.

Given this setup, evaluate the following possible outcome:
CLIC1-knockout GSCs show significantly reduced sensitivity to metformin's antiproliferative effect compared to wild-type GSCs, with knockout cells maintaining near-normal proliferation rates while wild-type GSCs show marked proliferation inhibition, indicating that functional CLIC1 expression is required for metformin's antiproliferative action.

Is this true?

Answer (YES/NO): NO